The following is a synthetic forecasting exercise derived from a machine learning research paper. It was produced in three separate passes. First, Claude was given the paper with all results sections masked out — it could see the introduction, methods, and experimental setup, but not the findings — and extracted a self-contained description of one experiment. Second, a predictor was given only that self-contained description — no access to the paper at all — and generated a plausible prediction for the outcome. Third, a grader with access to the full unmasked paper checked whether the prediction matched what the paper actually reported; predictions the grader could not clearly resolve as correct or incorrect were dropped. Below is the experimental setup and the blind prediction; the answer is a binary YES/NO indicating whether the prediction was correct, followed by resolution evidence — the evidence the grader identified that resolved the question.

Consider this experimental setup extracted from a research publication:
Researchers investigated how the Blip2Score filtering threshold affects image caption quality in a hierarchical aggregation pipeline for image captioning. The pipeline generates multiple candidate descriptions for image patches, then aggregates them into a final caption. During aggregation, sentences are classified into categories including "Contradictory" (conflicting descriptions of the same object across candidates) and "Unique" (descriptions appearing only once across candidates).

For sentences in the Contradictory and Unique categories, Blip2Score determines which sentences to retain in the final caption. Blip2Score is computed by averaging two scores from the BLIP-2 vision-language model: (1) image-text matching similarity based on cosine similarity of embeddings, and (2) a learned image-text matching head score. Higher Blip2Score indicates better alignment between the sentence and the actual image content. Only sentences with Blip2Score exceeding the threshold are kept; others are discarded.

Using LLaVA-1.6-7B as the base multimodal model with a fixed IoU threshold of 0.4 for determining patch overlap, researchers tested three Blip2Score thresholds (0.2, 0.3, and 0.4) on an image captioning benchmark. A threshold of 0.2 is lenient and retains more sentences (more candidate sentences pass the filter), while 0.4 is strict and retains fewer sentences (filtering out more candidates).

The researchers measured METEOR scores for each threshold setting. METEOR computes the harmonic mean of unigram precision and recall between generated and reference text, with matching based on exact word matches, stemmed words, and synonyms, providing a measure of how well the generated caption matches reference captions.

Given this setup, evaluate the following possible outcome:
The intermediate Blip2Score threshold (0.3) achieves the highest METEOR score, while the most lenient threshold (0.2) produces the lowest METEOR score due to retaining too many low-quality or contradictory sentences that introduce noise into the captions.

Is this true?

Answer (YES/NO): NO